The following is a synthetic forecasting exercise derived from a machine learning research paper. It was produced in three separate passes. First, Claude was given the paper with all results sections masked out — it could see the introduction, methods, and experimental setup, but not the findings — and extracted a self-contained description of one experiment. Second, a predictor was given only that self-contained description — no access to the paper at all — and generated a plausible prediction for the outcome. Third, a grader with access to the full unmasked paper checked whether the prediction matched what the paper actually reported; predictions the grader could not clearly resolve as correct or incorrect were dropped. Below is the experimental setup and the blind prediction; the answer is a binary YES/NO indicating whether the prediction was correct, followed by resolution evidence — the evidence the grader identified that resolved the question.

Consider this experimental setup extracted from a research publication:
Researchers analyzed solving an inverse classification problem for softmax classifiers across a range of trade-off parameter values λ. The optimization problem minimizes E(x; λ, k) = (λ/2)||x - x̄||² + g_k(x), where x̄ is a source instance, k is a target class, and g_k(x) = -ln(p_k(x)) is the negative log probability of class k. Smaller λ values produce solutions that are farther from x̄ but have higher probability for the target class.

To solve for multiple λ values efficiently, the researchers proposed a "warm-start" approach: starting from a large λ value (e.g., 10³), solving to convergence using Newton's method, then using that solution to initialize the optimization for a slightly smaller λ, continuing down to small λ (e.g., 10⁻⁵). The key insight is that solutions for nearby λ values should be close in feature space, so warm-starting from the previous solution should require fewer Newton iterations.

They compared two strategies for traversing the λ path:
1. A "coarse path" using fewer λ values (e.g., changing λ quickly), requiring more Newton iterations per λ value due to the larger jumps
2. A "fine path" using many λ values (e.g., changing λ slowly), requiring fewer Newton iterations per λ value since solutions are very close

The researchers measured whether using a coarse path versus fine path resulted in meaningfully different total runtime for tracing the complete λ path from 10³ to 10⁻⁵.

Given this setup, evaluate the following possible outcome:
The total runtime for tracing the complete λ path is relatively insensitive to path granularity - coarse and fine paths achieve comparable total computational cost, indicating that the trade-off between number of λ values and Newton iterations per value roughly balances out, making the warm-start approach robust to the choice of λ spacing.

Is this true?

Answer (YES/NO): YES